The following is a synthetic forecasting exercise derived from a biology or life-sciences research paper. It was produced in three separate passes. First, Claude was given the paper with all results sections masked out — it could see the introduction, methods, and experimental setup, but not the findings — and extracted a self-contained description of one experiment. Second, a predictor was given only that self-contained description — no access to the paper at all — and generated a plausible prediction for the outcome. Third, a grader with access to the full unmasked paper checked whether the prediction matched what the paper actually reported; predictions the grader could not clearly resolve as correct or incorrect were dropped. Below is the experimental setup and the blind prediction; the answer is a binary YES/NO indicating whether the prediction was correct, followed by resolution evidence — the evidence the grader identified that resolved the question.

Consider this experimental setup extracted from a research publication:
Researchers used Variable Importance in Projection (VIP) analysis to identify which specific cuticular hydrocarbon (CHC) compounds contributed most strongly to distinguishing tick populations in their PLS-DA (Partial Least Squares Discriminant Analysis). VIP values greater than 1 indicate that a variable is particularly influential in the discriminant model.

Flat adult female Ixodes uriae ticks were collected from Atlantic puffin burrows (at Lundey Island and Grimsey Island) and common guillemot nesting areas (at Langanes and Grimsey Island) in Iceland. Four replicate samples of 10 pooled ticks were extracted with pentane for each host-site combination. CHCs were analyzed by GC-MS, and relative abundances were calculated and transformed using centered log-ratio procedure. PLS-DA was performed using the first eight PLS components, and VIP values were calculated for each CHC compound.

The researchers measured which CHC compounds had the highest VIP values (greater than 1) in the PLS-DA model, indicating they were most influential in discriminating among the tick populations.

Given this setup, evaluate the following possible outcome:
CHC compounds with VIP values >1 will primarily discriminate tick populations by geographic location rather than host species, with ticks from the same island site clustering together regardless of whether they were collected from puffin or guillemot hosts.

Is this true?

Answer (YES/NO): NO